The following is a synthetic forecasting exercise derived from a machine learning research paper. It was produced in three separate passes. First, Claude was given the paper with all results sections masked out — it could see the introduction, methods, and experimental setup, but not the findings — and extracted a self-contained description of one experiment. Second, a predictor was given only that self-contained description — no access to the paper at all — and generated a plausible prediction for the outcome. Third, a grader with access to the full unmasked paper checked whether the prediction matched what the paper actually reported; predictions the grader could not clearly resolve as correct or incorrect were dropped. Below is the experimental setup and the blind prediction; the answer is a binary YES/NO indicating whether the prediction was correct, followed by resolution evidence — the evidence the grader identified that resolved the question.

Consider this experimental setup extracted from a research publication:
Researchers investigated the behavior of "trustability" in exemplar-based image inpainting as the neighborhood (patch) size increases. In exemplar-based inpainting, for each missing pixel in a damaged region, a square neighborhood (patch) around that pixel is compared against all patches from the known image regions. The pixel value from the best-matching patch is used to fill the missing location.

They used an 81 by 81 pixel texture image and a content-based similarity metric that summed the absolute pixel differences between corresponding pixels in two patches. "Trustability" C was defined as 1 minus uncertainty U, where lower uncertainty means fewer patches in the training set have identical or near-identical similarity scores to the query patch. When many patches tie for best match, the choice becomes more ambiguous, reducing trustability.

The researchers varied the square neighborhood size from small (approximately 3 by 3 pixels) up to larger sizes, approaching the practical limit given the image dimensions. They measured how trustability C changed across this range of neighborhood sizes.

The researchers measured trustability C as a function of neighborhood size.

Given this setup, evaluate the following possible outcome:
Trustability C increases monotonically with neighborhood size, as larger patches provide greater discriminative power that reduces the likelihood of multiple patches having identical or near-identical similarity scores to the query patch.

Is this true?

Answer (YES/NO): NO